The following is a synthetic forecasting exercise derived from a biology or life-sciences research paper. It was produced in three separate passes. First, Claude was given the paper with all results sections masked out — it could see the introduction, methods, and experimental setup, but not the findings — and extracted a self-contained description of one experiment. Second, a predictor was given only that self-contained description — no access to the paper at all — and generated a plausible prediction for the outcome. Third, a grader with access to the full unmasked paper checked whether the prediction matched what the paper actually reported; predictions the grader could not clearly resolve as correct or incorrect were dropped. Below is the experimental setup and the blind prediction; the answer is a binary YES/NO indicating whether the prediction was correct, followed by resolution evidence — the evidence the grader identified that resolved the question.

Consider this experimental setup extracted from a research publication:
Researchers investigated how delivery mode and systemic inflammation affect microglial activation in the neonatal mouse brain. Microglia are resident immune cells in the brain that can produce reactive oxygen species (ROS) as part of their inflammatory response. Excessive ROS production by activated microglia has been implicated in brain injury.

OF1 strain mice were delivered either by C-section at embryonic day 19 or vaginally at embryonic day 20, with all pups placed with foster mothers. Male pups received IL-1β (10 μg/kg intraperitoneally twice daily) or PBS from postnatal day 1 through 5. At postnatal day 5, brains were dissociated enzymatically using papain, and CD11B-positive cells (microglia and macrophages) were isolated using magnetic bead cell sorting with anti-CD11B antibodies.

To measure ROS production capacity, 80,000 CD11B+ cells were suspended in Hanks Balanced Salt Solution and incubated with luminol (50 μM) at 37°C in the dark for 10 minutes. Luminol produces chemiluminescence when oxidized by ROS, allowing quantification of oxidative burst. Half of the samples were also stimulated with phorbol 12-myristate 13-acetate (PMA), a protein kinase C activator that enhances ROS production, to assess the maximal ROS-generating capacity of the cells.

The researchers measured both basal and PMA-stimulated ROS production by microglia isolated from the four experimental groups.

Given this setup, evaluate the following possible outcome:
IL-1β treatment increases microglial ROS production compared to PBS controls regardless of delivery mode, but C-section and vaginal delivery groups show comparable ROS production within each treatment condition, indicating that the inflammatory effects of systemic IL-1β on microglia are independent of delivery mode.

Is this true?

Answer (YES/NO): NO